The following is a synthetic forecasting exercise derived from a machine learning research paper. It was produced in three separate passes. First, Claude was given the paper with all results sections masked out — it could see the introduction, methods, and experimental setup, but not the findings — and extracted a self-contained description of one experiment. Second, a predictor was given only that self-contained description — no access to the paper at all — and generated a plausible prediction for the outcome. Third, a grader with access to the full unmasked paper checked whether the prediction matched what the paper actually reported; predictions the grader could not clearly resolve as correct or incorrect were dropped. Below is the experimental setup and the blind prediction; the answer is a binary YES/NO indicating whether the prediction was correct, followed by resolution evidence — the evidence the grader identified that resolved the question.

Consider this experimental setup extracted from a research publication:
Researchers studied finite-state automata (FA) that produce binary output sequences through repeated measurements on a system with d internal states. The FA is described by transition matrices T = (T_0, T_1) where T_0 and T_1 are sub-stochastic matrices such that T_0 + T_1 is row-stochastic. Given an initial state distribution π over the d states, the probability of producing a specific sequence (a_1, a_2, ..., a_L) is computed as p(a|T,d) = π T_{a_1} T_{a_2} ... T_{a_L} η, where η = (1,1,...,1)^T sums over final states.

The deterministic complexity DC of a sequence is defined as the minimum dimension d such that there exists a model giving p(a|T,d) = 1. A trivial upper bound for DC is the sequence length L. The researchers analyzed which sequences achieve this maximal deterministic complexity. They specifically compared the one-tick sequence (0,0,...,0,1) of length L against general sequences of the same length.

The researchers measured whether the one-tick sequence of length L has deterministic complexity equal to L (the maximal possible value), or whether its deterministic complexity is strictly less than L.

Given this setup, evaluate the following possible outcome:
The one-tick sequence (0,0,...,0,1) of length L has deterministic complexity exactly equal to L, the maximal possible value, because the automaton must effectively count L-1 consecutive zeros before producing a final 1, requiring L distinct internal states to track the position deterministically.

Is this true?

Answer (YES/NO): YES